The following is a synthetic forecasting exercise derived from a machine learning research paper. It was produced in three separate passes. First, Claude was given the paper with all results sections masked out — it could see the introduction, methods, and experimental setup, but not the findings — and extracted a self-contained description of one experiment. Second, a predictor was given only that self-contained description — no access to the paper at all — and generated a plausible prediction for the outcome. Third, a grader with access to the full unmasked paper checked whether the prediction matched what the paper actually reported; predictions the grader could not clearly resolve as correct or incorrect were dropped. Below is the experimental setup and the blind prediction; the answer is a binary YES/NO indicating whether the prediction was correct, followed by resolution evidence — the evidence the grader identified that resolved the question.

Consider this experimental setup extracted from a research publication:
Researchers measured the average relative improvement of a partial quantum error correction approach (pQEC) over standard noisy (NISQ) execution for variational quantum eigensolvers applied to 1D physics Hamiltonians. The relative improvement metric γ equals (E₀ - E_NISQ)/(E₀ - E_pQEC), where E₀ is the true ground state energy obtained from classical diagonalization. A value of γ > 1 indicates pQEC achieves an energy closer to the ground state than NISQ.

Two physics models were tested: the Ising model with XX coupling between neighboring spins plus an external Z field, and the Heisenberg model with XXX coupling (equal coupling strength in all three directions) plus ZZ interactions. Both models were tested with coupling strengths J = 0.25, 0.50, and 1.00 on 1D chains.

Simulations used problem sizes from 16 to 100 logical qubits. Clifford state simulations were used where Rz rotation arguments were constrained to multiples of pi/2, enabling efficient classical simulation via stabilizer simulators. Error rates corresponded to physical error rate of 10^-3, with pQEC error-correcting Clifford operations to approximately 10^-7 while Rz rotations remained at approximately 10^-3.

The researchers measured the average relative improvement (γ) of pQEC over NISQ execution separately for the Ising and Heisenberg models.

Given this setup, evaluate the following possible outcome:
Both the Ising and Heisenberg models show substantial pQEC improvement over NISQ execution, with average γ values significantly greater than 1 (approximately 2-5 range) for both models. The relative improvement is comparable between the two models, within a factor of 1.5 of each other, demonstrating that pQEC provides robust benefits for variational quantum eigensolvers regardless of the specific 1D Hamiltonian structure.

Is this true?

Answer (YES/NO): NO